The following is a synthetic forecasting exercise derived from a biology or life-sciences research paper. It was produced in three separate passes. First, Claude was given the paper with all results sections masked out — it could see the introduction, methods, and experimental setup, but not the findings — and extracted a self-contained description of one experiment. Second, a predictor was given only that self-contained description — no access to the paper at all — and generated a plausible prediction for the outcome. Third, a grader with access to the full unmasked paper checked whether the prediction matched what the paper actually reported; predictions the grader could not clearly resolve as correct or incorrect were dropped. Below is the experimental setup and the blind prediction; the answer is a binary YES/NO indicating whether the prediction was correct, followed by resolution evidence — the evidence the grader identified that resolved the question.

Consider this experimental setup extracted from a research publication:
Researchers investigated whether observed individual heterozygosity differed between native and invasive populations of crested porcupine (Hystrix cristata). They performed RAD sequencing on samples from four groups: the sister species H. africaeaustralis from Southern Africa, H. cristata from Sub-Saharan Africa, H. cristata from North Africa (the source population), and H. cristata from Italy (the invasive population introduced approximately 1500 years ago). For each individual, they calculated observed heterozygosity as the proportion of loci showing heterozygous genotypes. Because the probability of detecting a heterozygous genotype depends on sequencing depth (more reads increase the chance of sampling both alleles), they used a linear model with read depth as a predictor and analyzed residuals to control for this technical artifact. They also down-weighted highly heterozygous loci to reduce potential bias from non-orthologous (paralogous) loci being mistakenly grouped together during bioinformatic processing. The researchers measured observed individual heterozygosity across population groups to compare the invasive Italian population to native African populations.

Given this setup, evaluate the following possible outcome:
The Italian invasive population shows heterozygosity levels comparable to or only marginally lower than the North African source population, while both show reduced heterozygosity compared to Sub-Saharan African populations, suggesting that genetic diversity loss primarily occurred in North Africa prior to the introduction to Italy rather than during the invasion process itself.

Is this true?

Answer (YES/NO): YES